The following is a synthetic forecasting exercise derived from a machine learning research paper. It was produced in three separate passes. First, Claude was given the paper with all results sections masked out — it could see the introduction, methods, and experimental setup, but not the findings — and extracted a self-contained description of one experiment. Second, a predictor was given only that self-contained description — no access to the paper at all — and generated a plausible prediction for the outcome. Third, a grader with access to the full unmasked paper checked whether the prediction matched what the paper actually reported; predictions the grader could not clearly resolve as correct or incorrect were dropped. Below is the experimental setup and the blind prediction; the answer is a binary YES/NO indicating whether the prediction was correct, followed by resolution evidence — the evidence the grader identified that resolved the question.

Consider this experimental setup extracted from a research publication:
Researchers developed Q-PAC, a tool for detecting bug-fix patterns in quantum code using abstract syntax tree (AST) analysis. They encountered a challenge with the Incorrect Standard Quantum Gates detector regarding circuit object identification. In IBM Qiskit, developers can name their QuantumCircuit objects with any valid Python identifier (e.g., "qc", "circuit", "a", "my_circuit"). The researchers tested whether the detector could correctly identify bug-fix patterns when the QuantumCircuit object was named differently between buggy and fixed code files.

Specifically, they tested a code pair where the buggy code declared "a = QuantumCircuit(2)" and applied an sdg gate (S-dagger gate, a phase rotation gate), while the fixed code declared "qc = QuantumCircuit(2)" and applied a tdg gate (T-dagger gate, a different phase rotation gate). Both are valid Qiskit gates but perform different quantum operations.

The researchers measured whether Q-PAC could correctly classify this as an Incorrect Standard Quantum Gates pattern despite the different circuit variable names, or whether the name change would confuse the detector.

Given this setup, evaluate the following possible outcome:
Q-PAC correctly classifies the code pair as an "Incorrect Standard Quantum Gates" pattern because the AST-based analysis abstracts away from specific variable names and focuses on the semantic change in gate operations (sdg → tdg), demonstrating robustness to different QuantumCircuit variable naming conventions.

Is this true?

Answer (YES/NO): YES